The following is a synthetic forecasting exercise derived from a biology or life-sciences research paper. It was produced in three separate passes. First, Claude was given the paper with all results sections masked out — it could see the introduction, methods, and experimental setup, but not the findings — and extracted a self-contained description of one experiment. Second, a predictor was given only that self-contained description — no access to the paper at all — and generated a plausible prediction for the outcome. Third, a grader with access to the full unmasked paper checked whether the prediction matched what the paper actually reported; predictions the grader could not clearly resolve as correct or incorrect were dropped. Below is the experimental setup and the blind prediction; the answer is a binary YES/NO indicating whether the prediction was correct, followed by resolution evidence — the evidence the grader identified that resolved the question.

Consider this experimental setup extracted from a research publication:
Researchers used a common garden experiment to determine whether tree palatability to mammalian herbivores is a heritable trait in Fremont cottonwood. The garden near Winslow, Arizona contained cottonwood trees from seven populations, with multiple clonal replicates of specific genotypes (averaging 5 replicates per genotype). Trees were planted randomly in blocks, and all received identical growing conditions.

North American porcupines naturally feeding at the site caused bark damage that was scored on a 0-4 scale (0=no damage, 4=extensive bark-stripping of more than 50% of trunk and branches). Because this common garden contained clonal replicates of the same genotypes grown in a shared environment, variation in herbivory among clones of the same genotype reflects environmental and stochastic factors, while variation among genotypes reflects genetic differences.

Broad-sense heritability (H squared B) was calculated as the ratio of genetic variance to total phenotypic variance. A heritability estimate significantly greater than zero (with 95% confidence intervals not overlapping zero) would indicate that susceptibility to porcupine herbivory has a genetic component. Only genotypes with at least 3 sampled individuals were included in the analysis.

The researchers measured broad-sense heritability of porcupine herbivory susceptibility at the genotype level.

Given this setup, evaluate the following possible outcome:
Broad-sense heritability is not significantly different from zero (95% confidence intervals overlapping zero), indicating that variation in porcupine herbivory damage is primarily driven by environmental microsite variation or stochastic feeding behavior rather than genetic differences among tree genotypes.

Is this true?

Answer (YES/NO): NO